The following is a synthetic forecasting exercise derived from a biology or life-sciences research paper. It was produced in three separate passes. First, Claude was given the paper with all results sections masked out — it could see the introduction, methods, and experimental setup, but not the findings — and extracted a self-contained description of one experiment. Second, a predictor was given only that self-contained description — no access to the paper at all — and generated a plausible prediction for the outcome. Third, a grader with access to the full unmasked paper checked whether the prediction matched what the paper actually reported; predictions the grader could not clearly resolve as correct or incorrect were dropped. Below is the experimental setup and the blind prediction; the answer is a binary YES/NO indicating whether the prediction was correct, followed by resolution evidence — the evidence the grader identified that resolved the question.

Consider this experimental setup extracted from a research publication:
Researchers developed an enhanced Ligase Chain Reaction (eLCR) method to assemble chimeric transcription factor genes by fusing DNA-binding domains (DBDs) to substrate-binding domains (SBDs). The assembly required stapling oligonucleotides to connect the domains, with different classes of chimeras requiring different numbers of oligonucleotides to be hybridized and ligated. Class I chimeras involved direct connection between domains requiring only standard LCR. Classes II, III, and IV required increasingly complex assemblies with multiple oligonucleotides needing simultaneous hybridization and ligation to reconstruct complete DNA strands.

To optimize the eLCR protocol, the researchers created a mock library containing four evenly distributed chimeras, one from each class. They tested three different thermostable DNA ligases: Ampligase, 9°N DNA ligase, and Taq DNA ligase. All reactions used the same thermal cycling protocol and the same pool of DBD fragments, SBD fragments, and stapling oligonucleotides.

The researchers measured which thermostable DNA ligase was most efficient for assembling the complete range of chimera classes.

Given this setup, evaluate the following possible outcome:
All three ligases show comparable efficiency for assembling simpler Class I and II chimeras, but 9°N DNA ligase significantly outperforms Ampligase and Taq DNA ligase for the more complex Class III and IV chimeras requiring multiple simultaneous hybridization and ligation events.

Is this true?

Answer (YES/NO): NO